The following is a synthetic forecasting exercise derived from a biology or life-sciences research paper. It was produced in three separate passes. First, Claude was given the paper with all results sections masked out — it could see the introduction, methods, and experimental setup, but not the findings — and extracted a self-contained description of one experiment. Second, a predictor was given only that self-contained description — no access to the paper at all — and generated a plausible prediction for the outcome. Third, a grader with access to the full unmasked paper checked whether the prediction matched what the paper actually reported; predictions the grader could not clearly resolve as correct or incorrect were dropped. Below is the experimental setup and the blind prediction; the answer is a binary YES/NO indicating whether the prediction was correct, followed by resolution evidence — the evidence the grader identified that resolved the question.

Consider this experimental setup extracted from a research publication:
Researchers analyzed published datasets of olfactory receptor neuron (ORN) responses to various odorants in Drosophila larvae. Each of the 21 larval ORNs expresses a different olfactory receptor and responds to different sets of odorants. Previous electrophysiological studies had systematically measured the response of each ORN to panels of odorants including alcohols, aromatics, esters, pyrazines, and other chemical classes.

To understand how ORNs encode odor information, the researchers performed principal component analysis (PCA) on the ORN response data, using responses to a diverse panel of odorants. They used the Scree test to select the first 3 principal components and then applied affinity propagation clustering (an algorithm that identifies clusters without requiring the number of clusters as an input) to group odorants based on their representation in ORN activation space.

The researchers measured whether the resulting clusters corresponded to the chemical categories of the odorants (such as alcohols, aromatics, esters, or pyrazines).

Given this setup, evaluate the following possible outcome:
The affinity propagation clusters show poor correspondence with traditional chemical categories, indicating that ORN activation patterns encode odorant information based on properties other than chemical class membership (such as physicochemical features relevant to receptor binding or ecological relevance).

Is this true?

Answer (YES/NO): NO